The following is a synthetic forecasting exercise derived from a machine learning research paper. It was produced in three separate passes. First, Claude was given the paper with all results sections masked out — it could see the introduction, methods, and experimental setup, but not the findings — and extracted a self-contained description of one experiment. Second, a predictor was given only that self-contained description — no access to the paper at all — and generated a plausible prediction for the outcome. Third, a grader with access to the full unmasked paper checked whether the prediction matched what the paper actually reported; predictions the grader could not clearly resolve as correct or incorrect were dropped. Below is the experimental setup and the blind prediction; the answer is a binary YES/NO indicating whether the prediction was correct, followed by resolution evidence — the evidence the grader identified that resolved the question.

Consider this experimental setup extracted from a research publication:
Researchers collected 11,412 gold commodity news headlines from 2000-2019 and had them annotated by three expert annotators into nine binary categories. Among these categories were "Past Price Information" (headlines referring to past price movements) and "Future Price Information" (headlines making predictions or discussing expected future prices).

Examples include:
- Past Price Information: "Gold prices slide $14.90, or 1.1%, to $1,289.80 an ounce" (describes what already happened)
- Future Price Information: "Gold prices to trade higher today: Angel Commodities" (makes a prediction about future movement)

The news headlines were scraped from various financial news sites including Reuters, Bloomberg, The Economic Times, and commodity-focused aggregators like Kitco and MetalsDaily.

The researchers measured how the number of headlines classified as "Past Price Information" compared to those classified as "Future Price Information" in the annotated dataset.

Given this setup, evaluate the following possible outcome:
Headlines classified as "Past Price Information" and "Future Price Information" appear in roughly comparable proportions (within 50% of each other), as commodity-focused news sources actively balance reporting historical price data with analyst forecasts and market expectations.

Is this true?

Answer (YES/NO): NO